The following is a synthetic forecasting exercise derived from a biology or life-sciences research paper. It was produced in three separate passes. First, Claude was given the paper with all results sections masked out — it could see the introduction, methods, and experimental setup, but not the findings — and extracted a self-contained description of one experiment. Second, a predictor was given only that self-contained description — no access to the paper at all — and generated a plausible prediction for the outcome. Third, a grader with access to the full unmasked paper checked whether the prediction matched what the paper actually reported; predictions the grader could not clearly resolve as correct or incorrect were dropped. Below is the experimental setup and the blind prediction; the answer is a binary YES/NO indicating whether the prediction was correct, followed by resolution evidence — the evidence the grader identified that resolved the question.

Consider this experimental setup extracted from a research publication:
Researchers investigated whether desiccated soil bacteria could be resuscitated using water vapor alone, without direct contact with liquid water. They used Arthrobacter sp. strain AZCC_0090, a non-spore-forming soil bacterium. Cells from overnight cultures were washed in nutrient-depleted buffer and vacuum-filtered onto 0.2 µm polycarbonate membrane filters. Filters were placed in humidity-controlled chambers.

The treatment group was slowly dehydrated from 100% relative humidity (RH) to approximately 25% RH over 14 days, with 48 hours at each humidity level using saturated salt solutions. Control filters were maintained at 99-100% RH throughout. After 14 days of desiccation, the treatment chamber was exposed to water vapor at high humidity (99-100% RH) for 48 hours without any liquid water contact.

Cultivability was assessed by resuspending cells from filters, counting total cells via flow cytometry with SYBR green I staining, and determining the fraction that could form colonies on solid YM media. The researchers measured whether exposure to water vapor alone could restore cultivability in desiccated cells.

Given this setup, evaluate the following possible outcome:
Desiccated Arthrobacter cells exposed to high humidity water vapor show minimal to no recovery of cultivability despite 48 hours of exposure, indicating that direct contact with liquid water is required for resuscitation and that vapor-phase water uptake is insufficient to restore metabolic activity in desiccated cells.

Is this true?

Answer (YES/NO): NO